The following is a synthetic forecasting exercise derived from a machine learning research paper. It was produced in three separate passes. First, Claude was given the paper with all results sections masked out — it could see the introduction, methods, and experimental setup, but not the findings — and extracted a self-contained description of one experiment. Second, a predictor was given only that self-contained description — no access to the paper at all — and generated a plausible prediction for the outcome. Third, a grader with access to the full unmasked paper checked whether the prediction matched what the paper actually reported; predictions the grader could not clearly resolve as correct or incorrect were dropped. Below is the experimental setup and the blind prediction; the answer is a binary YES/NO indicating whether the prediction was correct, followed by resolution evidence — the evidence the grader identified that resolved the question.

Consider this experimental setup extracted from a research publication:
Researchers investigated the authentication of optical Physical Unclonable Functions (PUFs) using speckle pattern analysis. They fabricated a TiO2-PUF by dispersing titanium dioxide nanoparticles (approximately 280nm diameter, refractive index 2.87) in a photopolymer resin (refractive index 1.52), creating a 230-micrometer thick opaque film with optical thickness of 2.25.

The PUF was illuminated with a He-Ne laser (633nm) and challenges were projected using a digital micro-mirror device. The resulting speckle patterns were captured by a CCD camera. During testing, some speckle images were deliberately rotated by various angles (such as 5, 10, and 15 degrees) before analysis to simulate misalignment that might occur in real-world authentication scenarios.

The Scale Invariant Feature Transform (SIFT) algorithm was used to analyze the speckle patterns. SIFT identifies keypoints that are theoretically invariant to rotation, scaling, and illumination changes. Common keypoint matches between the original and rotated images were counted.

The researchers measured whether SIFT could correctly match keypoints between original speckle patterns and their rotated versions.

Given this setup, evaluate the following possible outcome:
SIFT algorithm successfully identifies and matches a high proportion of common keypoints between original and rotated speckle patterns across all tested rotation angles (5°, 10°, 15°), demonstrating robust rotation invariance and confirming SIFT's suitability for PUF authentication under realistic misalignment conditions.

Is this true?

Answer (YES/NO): YES